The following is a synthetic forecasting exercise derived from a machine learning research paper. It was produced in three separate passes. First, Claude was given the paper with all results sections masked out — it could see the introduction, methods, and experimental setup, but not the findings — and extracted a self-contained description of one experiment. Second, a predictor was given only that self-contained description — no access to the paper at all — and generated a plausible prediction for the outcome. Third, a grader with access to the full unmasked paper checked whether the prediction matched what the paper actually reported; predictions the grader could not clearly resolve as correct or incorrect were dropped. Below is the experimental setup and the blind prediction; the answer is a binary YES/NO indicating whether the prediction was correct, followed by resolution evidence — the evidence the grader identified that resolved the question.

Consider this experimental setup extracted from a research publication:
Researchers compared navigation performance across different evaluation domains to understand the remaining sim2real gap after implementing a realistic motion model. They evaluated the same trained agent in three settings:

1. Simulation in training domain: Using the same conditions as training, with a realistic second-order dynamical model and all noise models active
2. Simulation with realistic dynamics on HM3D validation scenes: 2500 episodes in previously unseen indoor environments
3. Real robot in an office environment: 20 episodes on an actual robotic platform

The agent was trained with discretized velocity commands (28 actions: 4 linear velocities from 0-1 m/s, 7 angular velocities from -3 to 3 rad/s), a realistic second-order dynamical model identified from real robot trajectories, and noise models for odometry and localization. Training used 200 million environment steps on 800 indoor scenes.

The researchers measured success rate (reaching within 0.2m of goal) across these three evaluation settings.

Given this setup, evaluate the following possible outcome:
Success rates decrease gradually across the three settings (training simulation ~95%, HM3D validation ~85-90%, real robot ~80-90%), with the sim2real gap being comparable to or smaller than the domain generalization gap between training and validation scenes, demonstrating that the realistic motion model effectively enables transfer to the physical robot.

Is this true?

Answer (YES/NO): NO